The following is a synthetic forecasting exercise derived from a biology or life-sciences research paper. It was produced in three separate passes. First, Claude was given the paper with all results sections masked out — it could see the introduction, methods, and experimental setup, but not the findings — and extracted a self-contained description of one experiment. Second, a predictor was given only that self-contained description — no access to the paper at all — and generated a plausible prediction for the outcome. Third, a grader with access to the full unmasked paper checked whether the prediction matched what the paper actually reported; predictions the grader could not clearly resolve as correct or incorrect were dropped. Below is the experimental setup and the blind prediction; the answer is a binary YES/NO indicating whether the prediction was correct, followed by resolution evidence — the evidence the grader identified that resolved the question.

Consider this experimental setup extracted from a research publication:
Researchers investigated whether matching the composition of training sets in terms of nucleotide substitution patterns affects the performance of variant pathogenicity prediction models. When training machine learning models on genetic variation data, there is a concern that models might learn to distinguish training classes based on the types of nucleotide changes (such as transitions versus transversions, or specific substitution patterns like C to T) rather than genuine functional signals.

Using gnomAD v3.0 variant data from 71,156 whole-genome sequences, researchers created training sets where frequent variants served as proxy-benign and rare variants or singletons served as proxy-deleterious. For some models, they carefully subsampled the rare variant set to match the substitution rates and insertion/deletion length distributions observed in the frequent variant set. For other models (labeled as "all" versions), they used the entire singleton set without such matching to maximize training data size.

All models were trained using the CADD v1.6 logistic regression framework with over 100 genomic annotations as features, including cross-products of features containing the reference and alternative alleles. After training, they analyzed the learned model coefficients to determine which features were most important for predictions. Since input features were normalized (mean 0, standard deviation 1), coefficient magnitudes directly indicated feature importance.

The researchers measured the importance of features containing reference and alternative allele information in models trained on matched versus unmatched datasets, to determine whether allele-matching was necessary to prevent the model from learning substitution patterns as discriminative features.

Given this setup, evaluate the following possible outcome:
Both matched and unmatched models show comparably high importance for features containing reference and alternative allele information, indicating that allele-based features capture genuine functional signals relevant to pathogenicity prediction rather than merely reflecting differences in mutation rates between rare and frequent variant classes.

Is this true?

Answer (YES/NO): NO